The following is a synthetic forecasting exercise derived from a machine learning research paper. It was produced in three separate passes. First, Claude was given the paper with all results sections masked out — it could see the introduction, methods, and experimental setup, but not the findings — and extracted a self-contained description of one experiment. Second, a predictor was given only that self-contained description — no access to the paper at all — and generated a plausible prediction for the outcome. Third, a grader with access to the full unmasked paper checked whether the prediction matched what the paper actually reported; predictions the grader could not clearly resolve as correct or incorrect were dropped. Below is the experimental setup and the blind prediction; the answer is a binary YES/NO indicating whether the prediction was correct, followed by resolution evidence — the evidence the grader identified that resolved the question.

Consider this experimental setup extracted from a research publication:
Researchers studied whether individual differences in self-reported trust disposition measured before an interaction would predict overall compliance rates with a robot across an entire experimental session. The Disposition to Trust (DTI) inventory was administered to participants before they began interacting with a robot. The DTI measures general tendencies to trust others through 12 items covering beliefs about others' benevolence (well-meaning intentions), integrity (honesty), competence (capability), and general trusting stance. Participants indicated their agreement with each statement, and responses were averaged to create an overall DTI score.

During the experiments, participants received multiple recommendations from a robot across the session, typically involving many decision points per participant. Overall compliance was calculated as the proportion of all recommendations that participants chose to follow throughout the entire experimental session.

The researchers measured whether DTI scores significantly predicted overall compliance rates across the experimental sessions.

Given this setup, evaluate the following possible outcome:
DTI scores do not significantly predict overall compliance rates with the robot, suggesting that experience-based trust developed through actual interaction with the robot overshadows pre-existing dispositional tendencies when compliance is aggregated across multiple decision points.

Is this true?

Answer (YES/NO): NO